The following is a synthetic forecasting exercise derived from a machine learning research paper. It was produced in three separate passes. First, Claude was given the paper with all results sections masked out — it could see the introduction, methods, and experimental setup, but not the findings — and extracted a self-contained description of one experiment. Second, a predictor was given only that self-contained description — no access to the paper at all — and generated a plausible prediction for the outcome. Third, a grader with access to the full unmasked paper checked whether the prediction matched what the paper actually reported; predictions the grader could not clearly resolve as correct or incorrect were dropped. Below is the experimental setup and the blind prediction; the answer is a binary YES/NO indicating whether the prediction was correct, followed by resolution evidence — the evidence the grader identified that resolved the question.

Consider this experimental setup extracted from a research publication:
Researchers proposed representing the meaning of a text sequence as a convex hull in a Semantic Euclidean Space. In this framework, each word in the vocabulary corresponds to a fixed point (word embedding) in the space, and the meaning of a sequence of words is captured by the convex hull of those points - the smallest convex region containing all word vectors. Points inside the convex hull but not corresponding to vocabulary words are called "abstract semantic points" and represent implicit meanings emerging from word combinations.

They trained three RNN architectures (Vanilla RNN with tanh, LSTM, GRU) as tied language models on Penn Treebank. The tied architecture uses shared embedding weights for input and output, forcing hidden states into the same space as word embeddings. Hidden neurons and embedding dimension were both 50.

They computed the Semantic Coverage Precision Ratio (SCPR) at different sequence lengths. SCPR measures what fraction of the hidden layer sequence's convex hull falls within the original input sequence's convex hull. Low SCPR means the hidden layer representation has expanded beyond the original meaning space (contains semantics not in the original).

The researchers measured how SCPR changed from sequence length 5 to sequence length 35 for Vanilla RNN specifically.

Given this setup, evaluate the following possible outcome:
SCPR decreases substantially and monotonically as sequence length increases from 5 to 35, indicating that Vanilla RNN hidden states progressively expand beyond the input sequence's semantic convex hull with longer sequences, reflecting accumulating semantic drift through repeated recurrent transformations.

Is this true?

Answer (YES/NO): NO